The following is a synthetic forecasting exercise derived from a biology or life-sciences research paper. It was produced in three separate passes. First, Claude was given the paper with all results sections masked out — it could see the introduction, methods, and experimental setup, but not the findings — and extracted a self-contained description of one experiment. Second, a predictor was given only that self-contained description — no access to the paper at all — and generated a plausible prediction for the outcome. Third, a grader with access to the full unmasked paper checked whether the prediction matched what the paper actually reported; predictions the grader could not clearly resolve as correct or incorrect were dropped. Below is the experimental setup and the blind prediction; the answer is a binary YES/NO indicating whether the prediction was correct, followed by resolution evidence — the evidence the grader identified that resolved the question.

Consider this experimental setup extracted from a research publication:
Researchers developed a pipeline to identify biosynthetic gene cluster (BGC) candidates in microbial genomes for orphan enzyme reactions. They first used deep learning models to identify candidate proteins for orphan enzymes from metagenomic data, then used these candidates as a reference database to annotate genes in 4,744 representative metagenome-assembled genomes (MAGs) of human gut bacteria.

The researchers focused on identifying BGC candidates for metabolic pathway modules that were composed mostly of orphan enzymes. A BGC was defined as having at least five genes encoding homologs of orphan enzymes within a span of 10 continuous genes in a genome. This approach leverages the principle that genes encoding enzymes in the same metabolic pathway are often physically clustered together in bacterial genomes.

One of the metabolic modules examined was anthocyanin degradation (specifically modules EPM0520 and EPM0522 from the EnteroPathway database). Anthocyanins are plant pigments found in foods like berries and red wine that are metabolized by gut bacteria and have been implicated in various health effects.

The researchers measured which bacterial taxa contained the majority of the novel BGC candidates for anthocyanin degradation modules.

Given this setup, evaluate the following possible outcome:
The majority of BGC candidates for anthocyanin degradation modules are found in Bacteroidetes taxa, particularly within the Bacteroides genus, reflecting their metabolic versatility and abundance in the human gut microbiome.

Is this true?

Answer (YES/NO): YES